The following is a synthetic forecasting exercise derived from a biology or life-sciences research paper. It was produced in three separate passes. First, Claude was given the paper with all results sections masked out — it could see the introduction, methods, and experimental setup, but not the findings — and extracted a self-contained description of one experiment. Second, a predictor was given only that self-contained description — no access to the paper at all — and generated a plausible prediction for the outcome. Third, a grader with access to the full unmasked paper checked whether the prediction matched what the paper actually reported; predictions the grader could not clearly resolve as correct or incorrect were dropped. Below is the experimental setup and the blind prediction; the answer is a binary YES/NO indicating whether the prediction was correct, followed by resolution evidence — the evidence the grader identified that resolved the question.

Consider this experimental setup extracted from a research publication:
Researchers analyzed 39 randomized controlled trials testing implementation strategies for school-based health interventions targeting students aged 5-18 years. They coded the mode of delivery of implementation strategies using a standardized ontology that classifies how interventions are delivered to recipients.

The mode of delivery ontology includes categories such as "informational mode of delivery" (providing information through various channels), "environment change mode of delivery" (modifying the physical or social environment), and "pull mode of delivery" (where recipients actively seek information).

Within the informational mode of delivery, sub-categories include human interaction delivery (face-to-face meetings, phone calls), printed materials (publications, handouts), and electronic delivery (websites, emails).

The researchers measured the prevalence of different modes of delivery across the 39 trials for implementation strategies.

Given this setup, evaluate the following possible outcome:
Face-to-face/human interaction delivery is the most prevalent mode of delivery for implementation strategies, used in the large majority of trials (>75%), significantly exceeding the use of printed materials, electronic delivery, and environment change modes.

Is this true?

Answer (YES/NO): YES